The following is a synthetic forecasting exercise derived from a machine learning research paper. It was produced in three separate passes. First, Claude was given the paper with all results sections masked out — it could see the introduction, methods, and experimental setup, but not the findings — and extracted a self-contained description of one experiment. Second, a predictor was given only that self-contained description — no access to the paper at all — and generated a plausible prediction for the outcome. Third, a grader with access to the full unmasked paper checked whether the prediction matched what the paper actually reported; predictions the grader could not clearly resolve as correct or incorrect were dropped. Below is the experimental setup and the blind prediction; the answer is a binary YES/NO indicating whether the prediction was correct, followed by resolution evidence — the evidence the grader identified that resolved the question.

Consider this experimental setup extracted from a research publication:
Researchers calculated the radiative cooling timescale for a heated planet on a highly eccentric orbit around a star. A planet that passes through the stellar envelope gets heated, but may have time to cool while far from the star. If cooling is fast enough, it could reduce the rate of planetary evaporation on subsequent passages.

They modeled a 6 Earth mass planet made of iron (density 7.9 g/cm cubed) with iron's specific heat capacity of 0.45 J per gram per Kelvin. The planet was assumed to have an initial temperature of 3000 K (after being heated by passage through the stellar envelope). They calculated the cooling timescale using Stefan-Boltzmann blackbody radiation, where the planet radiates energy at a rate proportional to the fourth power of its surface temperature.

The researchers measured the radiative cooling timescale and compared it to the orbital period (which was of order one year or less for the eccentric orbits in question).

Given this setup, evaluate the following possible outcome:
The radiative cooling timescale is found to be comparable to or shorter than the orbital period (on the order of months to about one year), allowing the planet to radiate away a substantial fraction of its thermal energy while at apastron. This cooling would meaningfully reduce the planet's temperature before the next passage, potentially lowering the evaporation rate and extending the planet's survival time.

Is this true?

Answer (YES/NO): NO